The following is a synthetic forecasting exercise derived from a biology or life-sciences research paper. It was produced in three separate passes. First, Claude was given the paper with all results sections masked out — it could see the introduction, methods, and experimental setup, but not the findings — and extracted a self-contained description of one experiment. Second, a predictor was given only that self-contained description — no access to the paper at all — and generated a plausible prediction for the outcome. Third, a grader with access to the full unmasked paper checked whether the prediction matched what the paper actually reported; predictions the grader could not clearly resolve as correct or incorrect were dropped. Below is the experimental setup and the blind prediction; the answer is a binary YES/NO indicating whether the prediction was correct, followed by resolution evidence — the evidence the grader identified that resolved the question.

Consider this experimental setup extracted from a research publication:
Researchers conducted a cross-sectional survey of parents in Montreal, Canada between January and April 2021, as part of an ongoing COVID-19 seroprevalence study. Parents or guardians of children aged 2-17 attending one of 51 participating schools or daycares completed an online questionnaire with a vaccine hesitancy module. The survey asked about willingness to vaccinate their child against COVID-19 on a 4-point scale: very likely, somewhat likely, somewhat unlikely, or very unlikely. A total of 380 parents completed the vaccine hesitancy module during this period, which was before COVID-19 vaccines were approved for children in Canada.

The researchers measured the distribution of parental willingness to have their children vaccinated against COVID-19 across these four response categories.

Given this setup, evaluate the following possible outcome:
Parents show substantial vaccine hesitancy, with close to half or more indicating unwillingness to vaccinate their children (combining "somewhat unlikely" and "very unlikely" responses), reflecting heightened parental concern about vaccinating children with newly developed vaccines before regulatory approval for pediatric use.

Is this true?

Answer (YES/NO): NO